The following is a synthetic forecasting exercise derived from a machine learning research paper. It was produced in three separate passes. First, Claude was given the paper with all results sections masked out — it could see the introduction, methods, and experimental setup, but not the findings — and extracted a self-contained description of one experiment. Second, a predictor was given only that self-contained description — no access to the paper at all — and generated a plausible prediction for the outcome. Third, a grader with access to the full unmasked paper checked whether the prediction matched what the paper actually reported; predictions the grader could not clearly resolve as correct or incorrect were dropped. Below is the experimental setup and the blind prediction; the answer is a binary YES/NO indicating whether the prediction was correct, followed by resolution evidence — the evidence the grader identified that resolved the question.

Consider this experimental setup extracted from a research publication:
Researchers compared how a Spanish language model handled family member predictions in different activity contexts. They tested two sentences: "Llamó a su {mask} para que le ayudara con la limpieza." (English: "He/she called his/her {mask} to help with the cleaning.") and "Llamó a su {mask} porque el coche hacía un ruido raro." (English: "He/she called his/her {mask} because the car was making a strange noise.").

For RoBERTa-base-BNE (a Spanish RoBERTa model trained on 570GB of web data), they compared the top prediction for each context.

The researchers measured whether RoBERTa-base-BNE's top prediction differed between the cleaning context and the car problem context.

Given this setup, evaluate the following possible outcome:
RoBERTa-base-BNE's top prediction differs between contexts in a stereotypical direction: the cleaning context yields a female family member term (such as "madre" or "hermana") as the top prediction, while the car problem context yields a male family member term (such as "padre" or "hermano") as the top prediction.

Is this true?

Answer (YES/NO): YES